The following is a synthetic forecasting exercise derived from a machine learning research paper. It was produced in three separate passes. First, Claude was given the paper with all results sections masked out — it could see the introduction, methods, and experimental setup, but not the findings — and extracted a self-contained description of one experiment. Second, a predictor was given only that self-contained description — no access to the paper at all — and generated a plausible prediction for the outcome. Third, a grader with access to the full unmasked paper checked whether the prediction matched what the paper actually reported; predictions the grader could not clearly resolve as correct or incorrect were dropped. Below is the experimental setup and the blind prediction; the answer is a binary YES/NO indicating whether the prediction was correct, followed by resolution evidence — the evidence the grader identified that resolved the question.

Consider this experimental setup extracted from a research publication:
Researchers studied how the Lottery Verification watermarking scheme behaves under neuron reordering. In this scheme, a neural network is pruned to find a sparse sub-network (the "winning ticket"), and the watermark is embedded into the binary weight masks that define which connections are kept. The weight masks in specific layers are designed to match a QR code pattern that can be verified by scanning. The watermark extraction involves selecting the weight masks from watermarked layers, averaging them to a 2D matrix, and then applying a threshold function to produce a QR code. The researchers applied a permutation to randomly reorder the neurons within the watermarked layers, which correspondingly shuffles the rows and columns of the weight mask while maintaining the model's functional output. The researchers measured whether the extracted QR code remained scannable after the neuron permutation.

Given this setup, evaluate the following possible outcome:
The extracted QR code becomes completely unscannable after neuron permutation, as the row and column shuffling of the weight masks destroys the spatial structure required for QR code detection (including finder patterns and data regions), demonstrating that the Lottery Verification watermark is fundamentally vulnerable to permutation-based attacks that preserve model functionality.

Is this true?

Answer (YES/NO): YES